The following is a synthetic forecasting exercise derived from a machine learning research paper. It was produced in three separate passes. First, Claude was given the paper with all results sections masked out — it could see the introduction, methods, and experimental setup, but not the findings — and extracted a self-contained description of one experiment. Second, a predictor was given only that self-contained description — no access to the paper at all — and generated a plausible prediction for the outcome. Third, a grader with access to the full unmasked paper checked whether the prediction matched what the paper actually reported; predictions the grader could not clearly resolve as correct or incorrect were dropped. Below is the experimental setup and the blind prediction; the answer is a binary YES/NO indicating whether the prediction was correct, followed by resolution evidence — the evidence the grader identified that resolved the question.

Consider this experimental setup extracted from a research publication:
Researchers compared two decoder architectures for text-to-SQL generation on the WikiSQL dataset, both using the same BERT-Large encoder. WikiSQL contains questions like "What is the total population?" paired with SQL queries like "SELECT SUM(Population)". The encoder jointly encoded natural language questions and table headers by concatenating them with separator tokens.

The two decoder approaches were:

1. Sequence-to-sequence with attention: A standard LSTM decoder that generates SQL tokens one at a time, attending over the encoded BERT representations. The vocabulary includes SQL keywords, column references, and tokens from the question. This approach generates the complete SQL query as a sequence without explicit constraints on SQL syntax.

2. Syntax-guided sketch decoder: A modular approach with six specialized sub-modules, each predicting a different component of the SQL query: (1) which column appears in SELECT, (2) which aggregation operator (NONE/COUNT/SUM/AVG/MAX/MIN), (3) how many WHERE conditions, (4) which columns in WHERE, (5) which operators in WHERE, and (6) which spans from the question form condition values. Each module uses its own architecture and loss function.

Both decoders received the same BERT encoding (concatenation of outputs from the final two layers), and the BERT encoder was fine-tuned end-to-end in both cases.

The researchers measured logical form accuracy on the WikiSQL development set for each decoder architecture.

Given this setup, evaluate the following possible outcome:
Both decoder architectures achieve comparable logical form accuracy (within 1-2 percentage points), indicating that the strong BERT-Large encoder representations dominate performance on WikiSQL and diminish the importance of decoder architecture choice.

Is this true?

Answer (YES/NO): NO